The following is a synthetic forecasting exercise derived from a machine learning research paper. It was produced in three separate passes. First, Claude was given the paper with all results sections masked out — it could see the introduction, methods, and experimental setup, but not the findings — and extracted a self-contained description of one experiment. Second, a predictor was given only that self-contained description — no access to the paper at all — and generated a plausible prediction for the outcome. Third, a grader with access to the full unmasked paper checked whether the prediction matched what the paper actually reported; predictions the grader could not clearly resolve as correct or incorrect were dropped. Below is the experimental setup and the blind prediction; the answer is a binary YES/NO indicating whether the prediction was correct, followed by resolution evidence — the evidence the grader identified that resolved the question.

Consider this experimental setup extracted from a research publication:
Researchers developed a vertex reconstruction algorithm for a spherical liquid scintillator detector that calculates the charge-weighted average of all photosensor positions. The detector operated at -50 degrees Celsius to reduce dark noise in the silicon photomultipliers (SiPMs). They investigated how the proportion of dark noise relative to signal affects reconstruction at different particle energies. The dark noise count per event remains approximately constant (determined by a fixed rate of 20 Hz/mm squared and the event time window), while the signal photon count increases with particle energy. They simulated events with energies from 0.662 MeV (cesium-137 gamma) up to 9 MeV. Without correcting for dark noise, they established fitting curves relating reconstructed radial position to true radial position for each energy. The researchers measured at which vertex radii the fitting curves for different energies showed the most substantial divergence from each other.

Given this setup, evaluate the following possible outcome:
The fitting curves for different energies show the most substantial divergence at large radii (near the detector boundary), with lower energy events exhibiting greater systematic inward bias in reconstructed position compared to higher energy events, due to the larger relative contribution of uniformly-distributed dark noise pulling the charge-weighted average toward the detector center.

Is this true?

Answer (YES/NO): YES